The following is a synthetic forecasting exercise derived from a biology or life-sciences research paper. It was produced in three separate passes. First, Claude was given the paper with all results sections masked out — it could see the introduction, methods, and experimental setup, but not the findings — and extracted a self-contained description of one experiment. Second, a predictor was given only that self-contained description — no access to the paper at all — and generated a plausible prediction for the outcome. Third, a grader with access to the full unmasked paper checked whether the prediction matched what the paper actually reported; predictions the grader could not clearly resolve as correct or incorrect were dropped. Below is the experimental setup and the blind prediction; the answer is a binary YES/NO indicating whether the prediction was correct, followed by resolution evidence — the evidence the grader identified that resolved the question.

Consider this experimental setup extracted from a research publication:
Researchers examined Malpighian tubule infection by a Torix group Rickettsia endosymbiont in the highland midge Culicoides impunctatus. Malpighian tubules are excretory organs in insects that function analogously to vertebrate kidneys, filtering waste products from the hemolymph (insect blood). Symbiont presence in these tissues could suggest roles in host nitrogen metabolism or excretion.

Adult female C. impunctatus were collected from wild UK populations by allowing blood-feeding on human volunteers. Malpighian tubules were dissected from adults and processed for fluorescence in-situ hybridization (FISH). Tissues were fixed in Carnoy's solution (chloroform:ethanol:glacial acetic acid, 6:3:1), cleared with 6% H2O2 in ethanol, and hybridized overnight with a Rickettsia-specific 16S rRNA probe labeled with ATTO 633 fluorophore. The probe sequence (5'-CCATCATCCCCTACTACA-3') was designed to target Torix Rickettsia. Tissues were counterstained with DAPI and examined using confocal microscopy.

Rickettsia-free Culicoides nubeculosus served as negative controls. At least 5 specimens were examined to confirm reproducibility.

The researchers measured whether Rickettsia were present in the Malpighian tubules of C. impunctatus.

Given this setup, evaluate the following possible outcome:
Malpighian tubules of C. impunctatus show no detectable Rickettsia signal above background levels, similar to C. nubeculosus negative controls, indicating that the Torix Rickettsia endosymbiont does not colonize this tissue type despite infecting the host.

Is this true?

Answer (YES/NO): YES